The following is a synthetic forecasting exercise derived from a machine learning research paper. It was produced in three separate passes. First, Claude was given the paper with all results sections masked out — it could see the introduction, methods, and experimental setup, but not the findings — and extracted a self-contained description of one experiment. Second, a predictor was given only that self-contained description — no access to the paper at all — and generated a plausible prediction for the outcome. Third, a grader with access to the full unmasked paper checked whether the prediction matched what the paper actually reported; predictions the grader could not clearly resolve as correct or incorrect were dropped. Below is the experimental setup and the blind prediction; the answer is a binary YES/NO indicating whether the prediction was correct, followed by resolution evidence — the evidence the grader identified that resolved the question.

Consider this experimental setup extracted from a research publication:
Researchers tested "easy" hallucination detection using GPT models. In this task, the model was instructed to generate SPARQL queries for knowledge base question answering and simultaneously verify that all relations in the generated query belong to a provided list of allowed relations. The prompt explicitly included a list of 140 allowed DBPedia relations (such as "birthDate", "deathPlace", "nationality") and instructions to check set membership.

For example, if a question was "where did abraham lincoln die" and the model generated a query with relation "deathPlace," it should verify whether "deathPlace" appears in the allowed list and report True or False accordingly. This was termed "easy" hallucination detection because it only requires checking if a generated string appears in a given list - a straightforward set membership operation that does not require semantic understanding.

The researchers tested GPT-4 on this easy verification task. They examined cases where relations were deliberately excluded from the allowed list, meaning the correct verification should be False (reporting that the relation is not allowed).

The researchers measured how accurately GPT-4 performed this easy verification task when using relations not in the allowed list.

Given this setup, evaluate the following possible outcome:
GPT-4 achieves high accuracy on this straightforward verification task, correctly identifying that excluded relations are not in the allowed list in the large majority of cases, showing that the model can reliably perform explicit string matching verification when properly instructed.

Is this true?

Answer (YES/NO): NO